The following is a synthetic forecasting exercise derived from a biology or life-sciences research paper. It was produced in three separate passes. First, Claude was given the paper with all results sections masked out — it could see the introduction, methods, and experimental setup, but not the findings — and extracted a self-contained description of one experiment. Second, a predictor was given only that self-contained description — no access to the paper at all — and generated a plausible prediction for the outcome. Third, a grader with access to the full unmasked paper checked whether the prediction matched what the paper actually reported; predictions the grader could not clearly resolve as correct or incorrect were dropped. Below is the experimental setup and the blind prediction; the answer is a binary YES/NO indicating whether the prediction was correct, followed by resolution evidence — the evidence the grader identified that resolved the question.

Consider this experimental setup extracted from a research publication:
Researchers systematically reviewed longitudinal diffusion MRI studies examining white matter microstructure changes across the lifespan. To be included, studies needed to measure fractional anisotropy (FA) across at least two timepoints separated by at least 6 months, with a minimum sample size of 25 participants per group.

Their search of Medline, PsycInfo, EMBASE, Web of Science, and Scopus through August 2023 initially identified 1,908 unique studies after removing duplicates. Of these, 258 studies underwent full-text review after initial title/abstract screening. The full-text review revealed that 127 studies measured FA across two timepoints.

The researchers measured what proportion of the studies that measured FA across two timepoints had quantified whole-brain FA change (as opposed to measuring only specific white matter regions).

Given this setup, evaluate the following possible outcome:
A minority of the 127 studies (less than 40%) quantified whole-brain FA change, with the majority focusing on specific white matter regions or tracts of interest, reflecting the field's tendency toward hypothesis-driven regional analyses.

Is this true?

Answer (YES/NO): YES